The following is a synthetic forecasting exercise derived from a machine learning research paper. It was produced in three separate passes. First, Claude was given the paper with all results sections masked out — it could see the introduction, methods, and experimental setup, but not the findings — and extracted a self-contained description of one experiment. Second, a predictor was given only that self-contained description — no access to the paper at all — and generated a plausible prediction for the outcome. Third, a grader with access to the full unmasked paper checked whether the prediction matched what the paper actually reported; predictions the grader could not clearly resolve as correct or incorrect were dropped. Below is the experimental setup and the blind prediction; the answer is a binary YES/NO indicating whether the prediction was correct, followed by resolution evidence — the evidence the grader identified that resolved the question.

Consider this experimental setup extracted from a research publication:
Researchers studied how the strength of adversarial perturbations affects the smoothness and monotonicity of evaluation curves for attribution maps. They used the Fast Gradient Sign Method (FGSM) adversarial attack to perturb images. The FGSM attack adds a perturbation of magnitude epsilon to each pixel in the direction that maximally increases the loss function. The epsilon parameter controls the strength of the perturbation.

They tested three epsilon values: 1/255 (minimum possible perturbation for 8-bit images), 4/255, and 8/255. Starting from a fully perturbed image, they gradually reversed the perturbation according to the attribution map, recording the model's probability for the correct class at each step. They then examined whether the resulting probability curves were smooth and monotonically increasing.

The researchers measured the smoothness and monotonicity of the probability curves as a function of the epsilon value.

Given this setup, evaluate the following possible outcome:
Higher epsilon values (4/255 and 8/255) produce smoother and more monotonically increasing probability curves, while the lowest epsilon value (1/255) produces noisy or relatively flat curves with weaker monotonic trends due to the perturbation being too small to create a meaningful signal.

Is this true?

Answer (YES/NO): NO